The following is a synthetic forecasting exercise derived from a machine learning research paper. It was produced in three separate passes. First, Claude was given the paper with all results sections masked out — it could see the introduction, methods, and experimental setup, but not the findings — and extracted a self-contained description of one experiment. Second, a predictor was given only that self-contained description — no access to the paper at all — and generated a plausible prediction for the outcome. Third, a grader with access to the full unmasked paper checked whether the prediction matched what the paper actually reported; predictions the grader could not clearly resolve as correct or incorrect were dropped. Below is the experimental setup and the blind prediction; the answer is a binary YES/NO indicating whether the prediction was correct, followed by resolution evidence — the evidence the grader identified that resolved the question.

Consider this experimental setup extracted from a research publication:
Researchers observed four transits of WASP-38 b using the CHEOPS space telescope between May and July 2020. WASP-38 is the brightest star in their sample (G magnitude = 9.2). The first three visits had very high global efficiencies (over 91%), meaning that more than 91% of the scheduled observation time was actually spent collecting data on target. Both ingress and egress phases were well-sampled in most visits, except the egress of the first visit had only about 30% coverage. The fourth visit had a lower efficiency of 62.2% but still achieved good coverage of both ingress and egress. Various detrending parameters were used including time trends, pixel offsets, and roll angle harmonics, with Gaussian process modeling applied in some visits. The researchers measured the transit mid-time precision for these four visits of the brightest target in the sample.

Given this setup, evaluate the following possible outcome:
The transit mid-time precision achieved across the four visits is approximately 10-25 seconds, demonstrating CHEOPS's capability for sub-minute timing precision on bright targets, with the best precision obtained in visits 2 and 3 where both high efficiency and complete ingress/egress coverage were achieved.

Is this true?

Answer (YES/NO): NO